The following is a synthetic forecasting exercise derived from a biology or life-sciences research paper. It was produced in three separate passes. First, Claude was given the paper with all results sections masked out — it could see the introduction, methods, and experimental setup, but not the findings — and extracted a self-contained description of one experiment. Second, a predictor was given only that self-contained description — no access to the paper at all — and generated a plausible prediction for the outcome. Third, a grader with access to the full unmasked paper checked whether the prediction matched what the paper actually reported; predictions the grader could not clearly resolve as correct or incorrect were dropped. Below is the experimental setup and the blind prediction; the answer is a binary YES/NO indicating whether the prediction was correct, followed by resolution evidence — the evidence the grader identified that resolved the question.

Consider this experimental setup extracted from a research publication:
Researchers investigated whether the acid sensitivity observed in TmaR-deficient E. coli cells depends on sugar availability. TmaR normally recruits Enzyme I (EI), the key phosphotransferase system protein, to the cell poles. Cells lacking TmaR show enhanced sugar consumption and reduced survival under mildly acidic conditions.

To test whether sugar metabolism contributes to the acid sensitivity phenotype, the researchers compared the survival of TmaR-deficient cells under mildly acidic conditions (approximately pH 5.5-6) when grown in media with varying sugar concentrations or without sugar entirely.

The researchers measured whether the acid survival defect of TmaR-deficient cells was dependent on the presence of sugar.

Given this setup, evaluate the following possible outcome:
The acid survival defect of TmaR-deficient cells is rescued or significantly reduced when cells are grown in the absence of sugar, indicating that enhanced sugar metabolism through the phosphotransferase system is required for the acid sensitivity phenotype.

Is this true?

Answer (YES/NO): YES